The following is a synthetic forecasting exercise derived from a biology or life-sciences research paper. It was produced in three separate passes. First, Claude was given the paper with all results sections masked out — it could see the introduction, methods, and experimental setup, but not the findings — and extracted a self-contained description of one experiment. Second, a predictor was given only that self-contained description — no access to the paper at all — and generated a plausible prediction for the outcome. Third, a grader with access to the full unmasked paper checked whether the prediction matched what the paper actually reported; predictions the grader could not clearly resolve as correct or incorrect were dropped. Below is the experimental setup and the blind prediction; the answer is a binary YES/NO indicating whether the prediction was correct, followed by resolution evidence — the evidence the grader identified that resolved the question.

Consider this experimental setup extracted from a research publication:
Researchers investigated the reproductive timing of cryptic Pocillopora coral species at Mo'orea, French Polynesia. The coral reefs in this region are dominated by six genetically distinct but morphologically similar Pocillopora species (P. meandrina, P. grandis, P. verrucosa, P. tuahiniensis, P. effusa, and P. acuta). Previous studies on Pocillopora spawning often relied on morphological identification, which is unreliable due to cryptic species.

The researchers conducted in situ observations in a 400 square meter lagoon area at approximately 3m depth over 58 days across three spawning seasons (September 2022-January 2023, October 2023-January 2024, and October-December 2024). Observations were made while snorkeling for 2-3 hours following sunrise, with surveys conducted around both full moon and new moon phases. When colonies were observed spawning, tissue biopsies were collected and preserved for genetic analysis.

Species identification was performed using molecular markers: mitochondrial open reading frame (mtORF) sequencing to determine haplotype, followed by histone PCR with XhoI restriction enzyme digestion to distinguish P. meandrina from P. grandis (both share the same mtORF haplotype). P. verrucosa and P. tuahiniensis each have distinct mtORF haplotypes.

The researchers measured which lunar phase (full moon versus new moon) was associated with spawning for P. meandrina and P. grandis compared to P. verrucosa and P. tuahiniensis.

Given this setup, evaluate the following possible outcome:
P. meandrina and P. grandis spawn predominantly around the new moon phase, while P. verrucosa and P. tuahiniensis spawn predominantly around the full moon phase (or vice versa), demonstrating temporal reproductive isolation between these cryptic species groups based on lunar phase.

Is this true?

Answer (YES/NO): YES